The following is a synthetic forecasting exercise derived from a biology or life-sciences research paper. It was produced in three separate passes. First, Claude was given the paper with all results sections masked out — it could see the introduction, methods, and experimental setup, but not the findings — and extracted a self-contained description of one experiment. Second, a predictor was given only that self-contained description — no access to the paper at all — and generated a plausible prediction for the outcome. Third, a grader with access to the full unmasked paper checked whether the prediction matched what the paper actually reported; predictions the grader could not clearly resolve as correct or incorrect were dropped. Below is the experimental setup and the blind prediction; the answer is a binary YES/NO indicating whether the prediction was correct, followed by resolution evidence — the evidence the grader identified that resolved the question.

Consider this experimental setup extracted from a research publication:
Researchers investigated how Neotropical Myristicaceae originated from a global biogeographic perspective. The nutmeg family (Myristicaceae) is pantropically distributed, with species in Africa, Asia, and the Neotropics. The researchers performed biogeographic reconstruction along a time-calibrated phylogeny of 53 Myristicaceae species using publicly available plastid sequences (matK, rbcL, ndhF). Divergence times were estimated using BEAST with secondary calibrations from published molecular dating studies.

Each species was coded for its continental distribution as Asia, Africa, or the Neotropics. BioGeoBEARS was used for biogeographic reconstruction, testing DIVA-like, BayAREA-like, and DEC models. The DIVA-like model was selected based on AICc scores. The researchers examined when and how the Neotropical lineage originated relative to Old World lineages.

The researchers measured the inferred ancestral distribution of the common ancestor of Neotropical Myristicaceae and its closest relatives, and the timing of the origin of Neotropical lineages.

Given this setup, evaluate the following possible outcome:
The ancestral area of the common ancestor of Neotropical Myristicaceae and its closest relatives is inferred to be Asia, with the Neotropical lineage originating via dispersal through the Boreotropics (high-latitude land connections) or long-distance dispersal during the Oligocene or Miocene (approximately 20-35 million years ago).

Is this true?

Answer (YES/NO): NO